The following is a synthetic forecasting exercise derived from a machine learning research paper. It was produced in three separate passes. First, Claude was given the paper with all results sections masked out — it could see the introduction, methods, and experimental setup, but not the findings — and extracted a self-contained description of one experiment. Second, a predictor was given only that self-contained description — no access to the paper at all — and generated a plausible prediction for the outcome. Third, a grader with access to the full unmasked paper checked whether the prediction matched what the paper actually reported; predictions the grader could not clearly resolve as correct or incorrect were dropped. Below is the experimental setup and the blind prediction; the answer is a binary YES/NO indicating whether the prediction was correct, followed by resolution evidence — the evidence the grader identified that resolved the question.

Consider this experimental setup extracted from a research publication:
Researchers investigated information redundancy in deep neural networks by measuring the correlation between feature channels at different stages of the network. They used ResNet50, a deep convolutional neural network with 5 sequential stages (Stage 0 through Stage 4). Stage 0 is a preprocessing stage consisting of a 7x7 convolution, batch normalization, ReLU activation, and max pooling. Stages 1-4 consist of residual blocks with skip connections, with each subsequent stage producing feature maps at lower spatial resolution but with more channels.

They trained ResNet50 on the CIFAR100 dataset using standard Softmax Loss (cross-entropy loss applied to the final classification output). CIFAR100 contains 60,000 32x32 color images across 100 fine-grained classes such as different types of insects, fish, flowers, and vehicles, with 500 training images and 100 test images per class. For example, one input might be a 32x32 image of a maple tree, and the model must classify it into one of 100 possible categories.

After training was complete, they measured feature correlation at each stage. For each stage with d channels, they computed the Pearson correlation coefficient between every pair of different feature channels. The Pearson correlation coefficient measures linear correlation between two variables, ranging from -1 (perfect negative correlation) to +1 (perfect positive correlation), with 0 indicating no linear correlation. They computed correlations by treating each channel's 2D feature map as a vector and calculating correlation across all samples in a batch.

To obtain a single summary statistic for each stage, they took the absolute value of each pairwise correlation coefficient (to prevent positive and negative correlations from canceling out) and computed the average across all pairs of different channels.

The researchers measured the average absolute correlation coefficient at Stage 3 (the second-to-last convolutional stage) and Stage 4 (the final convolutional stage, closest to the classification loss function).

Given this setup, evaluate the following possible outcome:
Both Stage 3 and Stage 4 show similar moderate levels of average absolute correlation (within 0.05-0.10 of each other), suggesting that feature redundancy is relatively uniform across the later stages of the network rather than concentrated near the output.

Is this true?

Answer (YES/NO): NO